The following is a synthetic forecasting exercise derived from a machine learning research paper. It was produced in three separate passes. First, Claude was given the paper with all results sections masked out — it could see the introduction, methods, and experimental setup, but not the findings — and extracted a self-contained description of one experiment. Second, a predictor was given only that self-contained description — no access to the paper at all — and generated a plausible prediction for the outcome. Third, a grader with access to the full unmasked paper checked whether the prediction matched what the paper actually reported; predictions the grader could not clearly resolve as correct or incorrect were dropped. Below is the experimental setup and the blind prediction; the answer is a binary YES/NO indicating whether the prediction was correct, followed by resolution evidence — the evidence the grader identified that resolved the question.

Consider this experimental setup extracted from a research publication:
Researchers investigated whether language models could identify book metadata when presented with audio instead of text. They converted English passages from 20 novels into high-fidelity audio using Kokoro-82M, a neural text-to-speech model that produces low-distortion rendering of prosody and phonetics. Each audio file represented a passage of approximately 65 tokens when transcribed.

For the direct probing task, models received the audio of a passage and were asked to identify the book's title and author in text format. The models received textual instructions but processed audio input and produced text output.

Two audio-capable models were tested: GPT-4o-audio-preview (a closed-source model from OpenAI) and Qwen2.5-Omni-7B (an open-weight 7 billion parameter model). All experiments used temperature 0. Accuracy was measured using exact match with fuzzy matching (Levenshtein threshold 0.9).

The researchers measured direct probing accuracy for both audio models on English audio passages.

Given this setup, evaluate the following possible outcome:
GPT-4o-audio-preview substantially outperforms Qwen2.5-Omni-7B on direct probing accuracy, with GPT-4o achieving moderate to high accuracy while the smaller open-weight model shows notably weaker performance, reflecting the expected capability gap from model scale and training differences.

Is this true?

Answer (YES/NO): YES